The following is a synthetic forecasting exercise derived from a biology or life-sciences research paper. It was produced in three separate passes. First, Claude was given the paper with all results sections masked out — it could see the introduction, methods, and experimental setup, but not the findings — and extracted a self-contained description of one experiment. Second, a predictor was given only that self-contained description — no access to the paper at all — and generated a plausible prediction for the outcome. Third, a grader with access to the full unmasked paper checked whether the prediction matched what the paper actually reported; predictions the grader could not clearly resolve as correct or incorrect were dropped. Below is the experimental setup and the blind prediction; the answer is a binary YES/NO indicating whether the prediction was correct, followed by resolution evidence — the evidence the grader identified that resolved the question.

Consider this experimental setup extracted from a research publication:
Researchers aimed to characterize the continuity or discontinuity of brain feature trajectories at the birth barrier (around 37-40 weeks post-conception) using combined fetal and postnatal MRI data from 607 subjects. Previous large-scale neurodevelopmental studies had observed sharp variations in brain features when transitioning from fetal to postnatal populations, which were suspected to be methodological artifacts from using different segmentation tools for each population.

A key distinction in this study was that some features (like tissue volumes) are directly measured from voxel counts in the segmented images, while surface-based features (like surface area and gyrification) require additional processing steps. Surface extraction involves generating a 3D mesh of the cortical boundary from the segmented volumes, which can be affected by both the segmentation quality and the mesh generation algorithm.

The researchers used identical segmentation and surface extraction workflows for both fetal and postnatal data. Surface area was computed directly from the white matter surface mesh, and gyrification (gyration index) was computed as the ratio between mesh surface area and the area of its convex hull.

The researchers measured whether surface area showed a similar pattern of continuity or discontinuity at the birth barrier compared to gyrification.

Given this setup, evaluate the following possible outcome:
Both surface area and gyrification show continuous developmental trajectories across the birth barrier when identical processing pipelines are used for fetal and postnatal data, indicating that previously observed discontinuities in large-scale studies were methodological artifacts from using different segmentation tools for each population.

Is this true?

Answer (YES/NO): NO